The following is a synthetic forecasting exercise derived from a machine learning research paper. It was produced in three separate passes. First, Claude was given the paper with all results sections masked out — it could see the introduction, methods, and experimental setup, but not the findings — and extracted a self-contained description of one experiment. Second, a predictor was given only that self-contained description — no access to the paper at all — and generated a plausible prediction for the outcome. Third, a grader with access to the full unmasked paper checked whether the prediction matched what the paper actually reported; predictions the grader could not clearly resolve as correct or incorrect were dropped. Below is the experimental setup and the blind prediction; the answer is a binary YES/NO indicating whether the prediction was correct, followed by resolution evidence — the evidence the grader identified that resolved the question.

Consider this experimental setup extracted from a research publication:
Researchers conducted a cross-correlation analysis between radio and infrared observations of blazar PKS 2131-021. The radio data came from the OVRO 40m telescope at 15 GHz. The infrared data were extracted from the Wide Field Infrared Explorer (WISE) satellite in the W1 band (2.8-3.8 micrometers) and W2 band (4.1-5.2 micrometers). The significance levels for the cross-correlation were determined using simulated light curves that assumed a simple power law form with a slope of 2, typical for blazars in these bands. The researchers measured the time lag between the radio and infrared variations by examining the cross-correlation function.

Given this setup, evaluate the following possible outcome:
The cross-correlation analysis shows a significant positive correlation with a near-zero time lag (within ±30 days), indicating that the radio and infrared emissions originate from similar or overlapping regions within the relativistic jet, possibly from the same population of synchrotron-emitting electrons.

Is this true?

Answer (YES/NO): NO